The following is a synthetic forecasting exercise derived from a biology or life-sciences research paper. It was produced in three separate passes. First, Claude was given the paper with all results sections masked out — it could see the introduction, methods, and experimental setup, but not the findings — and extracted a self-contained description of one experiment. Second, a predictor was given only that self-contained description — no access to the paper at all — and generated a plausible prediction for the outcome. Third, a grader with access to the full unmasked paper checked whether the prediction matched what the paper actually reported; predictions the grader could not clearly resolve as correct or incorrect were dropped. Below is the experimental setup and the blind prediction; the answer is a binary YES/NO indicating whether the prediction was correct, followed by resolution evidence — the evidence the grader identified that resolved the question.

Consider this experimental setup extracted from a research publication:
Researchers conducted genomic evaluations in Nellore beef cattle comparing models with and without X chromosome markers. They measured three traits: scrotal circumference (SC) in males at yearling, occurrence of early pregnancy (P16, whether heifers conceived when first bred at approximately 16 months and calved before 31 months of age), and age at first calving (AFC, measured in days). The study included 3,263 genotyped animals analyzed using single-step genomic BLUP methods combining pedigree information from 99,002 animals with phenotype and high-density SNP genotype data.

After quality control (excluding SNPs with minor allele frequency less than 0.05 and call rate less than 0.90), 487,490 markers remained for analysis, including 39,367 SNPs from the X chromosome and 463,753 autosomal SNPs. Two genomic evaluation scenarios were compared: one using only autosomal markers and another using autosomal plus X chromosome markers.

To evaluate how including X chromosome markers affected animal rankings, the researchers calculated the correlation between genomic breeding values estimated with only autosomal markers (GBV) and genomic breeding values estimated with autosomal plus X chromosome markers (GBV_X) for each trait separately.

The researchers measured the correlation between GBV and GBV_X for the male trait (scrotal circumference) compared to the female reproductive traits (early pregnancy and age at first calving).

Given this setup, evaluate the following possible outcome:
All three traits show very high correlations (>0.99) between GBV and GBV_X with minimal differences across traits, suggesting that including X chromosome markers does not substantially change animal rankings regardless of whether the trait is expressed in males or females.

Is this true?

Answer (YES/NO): NO